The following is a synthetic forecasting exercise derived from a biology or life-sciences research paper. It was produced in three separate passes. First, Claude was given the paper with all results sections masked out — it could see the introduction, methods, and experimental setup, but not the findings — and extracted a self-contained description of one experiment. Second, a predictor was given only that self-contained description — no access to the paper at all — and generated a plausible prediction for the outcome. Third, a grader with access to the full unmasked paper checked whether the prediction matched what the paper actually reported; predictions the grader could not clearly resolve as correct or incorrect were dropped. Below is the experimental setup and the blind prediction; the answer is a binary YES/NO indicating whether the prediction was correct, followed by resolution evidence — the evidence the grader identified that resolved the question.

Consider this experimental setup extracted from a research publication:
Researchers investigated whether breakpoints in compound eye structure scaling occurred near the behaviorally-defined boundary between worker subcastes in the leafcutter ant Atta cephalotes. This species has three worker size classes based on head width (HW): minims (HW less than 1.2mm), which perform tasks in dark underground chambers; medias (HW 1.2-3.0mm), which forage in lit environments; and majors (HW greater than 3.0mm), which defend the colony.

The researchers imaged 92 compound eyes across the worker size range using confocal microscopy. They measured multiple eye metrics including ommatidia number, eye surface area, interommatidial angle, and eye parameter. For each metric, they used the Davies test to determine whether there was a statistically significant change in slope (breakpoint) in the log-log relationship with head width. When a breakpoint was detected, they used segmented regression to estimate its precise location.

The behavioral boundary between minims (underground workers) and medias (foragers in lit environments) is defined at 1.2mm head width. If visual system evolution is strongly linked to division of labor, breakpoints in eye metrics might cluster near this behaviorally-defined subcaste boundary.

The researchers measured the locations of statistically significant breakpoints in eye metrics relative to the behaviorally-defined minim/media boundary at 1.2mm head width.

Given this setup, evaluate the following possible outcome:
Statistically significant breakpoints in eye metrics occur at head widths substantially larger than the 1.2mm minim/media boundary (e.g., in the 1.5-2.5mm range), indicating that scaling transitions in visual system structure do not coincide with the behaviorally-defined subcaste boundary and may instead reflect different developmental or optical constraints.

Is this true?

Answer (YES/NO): NO